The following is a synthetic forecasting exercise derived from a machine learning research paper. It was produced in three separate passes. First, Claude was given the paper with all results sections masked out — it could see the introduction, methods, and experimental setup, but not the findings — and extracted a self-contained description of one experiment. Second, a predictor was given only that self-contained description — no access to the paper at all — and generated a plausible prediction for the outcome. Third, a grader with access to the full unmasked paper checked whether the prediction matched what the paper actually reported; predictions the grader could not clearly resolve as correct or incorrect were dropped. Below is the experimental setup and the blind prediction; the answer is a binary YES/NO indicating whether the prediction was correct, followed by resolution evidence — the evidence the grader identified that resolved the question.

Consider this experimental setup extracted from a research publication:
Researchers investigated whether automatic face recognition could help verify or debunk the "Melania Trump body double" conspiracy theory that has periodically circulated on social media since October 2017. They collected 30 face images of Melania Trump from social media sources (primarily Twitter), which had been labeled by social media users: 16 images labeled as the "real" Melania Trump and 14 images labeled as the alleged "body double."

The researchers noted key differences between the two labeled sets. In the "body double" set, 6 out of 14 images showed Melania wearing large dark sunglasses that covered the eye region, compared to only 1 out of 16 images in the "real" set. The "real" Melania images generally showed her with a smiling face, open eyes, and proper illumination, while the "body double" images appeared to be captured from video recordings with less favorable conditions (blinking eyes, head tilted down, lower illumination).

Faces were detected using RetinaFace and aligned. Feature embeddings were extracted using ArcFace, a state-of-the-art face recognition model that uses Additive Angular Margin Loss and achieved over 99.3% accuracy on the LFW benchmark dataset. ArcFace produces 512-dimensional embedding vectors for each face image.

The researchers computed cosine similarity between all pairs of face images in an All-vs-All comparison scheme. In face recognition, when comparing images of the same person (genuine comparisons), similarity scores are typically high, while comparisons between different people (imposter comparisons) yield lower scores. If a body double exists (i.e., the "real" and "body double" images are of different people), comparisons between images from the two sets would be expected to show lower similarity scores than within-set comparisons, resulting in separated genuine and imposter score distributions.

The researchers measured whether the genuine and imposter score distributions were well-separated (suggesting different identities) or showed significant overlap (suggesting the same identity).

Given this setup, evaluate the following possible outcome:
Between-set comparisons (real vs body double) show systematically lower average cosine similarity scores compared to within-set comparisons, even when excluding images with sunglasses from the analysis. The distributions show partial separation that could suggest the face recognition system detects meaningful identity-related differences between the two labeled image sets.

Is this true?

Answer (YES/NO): NO